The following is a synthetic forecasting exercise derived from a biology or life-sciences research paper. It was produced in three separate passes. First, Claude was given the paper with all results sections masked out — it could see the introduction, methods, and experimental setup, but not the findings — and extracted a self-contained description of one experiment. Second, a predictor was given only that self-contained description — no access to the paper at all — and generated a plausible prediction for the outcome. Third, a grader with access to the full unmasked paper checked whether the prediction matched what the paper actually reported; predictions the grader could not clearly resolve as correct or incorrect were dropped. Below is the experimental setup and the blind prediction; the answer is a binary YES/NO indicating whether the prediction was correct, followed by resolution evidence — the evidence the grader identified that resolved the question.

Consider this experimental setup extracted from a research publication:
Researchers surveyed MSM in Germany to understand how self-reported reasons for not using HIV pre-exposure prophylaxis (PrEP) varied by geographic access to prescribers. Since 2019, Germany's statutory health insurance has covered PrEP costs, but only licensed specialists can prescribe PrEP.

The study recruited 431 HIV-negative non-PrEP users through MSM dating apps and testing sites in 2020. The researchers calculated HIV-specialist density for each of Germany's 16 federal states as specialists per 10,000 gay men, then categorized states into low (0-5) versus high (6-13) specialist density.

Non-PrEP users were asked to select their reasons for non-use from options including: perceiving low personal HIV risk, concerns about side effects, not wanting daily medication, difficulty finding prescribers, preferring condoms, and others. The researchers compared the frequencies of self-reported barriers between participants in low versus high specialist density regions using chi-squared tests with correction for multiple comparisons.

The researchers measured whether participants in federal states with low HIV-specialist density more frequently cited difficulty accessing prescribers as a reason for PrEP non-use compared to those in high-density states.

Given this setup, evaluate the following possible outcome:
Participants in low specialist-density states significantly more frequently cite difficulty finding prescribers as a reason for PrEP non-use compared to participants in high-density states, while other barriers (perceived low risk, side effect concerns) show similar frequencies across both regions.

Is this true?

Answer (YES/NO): NO